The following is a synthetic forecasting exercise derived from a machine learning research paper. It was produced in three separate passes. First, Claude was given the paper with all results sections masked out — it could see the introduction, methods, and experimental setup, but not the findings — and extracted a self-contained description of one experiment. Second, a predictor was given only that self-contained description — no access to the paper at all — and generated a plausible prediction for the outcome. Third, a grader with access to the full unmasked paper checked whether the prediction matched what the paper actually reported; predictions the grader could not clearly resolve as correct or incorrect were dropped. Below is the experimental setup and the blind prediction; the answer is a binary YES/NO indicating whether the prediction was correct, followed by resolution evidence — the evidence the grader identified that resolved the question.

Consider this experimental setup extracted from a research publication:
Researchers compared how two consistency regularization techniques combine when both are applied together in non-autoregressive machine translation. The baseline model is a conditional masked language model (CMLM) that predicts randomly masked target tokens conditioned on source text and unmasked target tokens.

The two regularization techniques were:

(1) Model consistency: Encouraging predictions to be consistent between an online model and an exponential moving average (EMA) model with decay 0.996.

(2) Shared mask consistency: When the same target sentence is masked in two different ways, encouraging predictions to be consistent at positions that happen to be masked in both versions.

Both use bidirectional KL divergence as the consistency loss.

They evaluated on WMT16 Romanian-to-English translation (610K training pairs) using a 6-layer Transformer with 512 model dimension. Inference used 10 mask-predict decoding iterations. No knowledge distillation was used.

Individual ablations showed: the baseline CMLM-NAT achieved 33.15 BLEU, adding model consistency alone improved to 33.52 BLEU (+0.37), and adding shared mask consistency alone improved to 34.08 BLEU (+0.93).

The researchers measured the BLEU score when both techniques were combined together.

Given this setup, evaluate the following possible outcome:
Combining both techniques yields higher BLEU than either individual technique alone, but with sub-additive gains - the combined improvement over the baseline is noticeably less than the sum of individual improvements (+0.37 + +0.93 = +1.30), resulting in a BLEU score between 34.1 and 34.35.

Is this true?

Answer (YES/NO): NO